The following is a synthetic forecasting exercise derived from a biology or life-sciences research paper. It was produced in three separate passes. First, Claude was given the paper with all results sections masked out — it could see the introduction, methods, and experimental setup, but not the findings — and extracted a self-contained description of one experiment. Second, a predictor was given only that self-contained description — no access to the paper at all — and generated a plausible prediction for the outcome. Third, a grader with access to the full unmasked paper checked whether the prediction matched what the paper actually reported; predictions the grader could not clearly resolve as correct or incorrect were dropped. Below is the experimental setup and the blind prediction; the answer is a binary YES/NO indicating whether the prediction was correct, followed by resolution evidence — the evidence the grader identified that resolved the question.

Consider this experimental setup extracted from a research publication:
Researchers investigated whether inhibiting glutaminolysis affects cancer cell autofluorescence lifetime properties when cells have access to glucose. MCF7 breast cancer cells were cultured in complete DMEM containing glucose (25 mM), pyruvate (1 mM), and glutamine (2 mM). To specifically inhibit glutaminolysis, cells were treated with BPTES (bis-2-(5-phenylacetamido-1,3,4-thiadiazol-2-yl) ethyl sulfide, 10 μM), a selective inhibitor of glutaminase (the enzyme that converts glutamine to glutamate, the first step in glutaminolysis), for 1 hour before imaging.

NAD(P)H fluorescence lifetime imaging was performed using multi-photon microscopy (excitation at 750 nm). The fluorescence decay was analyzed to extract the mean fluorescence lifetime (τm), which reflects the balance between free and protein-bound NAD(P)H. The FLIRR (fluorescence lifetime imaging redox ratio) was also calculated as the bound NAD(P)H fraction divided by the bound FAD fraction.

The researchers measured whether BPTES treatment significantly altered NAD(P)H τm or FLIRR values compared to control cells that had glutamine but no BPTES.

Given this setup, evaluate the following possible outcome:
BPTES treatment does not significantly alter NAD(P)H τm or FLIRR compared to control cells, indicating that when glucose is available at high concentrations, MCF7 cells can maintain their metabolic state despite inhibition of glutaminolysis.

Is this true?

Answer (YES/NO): NO